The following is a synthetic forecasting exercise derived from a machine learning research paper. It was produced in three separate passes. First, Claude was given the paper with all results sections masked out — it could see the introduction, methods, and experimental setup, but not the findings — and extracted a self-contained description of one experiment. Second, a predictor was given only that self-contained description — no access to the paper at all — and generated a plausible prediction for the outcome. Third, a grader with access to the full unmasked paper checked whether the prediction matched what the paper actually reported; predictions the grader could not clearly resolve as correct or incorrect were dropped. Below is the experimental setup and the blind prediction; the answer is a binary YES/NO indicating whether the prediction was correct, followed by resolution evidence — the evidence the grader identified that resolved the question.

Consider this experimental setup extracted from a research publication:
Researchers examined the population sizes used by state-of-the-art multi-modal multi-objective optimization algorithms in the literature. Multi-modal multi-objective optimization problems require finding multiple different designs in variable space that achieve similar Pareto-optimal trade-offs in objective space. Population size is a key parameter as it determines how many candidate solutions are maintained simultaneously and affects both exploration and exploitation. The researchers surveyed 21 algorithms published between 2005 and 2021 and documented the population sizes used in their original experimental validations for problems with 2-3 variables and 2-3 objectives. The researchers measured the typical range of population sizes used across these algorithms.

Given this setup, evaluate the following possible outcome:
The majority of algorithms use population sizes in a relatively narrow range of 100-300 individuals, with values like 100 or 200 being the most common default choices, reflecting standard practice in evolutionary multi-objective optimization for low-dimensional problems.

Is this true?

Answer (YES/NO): NO